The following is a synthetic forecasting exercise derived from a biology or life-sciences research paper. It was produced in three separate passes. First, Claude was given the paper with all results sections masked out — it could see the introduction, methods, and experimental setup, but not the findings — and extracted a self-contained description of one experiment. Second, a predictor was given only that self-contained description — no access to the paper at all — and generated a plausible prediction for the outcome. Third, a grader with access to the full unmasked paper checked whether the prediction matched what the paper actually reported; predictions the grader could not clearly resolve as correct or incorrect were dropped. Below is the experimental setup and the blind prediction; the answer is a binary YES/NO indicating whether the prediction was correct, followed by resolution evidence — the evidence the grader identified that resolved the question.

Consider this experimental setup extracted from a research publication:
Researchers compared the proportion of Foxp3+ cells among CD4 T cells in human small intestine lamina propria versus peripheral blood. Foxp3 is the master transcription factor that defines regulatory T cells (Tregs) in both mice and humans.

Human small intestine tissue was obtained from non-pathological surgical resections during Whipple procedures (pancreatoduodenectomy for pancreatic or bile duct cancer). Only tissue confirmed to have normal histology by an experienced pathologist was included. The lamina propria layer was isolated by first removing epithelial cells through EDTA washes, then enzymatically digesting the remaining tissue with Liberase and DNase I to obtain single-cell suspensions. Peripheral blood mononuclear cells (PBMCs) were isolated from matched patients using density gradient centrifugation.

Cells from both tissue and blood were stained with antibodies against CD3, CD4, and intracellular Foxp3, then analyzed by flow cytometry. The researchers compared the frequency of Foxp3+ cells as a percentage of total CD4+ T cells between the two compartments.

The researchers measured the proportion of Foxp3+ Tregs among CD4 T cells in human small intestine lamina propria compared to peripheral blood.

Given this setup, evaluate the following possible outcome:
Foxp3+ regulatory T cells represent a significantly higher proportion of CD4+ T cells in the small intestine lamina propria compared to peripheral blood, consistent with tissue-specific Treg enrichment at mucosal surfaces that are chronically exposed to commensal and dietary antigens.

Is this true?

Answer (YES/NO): NO